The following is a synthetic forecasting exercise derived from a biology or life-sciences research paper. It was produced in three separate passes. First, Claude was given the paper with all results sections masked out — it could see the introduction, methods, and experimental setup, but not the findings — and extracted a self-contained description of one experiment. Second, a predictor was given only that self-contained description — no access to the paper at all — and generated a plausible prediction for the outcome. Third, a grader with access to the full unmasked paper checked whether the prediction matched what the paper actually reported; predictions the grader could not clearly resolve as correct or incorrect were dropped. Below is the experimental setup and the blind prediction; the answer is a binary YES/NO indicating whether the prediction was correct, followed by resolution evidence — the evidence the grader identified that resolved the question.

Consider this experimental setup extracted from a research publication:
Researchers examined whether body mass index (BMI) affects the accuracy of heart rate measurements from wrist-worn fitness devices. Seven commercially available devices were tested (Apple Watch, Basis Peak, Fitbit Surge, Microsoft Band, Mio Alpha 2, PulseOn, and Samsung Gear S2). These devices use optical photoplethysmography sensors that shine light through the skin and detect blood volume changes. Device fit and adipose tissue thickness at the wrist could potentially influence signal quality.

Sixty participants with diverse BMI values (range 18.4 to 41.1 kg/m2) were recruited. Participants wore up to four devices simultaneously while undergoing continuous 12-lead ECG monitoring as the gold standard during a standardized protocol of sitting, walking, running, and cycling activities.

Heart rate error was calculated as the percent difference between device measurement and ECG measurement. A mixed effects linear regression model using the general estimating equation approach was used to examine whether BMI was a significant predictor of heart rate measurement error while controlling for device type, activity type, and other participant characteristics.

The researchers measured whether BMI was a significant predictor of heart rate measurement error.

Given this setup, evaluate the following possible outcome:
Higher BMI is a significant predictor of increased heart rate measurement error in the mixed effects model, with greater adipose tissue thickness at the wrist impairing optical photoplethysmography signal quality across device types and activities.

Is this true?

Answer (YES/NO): NO